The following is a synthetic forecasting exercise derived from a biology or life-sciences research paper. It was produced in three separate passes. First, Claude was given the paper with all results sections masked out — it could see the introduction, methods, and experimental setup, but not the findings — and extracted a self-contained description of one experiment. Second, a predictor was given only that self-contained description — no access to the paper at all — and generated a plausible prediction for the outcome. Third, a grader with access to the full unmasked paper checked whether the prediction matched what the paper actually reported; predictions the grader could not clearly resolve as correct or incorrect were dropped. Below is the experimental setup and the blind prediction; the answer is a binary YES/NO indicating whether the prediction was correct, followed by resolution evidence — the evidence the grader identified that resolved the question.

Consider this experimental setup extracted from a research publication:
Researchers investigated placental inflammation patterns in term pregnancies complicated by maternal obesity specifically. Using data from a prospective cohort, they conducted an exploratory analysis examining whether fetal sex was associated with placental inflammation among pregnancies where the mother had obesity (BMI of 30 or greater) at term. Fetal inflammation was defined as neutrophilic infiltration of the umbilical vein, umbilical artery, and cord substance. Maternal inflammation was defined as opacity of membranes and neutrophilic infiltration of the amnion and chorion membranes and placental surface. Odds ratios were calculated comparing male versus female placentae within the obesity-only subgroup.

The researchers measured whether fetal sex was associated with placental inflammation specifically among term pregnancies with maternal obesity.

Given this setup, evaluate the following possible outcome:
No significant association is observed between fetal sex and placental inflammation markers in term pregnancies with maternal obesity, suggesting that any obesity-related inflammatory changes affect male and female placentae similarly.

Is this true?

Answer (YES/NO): NO